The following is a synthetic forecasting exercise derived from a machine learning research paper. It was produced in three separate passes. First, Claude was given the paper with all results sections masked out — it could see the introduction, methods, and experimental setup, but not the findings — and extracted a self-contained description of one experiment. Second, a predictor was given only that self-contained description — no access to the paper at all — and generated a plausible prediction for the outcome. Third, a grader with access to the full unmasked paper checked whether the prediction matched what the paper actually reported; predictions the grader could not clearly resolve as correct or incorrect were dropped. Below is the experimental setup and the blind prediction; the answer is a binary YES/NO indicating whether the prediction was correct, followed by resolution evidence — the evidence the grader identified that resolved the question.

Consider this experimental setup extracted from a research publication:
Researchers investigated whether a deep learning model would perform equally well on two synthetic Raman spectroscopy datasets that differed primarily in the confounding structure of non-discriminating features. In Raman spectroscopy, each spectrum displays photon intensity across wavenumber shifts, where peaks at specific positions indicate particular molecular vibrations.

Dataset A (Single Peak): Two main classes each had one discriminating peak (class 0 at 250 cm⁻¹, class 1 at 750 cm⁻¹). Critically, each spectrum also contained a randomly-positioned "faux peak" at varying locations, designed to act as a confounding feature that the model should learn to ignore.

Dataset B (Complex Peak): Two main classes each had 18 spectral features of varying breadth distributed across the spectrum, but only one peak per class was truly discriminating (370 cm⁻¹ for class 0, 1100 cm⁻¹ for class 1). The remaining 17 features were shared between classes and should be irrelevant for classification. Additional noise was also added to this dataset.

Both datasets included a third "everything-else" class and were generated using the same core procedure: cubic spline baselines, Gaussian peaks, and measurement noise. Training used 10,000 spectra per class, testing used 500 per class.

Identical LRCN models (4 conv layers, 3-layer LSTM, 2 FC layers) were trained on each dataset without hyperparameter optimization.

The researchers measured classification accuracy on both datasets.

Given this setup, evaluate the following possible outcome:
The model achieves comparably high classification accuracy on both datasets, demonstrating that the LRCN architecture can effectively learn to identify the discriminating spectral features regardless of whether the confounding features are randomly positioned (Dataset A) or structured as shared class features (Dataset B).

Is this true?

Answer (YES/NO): NO